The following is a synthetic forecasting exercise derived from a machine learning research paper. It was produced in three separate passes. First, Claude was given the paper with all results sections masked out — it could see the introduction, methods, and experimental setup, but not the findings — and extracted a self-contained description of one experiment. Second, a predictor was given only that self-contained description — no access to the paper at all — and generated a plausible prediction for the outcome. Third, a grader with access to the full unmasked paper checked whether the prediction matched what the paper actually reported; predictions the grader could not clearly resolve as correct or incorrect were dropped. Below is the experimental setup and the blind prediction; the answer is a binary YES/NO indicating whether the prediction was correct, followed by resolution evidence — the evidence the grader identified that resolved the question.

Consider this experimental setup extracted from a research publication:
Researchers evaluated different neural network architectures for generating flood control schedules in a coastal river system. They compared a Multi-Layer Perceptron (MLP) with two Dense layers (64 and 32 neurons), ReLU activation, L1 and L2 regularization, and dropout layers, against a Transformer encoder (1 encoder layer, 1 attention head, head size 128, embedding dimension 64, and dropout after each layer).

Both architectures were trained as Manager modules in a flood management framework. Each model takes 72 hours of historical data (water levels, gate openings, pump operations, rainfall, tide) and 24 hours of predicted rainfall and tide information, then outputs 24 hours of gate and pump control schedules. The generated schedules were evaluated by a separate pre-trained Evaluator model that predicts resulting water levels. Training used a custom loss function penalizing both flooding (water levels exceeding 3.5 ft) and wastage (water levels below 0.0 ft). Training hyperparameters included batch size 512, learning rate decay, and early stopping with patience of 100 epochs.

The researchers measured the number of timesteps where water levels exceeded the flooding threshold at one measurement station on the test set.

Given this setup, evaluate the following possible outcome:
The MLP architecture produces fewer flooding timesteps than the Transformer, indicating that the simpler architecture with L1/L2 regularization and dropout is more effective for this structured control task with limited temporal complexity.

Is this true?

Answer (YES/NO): NO